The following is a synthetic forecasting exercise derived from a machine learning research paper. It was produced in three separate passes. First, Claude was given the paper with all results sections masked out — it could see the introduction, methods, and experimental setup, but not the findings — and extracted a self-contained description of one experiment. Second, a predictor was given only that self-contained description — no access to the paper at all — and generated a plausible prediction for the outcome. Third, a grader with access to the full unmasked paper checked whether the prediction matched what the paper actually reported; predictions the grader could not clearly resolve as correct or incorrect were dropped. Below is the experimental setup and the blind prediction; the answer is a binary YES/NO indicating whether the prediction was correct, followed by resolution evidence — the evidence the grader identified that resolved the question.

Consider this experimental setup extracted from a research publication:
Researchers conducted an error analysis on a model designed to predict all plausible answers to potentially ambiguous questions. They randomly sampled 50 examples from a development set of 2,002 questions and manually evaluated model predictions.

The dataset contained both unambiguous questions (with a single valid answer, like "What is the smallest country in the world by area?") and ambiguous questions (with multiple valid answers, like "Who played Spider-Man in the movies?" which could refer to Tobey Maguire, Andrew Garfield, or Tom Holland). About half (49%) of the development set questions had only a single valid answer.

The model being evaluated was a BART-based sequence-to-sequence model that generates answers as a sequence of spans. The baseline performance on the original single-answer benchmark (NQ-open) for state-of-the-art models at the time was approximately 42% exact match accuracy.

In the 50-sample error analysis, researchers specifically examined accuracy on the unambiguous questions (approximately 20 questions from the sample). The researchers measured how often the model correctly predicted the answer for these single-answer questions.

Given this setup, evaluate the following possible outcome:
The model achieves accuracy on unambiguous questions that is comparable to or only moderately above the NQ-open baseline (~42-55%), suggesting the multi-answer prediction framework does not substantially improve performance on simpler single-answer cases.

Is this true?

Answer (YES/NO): NO